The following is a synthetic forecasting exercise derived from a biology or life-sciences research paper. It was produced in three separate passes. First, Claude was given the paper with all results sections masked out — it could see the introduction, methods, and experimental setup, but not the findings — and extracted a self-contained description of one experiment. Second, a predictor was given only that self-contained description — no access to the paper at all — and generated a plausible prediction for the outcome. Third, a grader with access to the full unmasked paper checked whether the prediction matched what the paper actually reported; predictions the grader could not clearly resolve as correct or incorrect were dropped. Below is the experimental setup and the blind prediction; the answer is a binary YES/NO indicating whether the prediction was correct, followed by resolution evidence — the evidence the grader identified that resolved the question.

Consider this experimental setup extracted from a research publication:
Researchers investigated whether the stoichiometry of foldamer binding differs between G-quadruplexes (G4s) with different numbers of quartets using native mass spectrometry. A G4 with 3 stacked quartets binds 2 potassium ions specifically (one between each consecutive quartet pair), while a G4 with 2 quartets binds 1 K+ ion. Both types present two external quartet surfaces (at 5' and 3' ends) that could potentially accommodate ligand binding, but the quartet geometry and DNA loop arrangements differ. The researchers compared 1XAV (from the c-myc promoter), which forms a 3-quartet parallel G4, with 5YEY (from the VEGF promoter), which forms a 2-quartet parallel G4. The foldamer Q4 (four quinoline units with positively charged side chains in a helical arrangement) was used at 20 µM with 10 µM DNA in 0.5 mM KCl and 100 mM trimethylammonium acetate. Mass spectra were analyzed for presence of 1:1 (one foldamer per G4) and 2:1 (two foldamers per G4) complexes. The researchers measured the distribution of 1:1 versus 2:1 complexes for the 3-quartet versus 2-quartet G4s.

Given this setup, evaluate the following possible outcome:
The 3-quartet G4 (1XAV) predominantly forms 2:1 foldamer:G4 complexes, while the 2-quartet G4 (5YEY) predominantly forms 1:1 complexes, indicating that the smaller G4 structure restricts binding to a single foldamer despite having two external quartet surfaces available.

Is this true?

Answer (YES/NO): NO